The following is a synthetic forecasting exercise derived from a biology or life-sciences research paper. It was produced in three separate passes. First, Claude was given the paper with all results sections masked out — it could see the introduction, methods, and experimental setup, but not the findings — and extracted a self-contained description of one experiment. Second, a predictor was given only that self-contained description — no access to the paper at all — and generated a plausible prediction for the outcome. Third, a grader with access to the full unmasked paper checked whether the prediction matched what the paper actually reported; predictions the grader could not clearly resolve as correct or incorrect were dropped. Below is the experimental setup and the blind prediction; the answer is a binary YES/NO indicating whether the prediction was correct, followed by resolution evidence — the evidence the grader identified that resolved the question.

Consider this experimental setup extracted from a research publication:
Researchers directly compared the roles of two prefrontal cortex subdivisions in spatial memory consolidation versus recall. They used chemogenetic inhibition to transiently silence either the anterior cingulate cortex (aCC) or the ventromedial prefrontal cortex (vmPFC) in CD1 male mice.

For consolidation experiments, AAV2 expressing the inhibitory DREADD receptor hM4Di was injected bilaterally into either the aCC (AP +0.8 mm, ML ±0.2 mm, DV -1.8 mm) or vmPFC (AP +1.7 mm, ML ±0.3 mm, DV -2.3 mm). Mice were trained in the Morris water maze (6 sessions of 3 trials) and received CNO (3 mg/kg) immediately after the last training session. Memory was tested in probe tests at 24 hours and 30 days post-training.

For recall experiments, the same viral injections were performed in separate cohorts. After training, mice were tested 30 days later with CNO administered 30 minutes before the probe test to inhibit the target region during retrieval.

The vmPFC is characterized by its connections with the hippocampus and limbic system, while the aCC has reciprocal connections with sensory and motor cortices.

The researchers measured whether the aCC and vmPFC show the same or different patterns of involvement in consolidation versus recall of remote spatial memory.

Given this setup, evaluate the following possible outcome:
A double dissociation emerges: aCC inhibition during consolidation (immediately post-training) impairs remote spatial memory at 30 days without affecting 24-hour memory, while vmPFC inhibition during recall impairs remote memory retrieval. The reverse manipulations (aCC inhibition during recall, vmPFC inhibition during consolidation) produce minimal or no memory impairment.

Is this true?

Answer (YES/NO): NO